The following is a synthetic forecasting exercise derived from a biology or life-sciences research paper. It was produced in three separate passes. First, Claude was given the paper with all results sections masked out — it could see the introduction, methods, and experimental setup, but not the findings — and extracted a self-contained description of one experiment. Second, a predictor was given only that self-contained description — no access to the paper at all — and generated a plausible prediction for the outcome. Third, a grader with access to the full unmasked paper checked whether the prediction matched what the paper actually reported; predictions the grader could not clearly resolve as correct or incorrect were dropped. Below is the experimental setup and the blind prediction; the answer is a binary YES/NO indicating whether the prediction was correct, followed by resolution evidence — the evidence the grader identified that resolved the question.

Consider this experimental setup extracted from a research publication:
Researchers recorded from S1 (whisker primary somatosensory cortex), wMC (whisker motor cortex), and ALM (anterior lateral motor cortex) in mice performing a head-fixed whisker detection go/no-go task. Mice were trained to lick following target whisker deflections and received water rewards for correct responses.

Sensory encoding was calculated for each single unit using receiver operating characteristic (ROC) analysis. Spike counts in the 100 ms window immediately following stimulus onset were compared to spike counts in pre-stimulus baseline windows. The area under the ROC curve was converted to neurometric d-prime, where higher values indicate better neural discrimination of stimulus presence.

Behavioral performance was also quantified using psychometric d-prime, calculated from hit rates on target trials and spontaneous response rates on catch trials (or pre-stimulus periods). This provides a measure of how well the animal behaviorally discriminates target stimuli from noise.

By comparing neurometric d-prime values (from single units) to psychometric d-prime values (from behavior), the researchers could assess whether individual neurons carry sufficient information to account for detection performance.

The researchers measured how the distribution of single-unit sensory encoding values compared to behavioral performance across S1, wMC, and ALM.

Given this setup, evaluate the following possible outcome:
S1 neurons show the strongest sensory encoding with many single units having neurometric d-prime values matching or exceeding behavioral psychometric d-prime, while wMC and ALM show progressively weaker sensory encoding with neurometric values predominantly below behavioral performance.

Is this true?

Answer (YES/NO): NO